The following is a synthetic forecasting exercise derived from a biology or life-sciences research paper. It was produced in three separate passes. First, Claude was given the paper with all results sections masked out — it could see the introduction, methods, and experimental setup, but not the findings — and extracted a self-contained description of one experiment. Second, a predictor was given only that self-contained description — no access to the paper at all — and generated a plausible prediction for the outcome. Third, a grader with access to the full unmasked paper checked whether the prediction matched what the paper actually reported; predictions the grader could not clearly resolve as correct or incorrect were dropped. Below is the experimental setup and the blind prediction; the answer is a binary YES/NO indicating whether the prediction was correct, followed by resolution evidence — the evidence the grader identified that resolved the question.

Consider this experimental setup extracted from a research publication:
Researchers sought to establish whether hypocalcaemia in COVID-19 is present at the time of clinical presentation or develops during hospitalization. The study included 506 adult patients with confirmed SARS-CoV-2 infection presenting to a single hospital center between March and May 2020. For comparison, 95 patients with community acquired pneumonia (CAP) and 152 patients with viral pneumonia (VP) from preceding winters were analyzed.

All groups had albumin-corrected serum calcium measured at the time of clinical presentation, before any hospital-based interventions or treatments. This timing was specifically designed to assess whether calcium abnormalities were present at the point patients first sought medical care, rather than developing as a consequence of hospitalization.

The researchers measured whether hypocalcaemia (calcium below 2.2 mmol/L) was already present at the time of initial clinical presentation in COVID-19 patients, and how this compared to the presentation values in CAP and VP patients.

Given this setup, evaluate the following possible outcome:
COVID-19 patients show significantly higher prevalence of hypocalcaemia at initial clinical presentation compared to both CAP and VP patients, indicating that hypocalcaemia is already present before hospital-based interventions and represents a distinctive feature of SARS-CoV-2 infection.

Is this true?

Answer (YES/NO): YES